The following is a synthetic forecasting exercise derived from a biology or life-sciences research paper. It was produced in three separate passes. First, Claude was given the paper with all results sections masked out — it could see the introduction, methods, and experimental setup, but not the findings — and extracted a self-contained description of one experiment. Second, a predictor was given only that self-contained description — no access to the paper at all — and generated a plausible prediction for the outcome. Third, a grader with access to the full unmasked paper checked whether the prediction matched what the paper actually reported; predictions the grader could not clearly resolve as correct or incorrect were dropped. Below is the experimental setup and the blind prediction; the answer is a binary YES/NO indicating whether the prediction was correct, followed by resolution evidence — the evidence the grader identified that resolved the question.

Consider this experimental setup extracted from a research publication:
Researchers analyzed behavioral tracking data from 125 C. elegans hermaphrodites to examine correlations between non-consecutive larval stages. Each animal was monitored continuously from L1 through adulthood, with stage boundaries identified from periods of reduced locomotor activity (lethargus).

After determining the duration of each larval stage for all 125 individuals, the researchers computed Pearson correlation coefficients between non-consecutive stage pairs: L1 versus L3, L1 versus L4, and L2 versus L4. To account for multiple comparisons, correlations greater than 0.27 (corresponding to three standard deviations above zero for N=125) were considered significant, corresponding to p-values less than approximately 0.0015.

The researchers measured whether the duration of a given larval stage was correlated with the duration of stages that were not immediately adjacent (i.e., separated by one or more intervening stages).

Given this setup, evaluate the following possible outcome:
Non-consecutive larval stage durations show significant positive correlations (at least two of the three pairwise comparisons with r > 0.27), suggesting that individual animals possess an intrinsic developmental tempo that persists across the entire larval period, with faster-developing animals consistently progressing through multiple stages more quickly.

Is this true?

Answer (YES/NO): NO